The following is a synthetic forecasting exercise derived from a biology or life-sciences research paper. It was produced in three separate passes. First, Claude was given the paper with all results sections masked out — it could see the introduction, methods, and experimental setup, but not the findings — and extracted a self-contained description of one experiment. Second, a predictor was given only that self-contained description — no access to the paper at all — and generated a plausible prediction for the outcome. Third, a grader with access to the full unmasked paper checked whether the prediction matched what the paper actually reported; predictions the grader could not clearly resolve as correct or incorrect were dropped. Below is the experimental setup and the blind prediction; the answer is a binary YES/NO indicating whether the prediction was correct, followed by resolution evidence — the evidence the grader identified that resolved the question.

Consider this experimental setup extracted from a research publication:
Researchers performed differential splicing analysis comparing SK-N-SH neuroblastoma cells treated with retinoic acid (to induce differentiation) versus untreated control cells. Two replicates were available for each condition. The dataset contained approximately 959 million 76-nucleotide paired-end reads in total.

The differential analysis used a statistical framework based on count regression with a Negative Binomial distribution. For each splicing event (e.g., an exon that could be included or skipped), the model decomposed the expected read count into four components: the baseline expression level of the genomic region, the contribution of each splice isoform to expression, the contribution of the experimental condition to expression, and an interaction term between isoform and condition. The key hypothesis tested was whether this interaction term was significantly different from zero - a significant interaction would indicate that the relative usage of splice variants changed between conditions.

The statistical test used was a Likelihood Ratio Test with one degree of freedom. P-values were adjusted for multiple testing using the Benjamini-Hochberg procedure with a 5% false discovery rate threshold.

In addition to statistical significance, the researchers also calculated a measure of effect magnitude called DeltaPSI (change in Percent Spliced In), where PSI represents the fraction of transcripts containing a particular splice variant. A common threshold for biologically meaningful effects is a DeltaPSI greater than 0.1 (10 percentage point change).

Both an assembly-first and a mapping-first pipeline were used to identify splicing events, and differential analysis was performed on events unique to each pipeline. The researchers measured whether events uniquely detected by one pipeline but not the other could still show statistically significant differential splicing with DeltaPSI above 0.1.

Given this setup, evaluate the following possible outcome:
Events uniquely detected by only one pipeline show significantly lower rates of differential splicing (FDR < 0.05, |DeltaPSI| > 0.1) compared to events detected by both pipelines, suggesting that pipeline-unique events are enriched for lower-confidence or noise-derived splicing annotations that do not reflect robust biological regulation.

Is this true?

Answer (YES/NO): NO